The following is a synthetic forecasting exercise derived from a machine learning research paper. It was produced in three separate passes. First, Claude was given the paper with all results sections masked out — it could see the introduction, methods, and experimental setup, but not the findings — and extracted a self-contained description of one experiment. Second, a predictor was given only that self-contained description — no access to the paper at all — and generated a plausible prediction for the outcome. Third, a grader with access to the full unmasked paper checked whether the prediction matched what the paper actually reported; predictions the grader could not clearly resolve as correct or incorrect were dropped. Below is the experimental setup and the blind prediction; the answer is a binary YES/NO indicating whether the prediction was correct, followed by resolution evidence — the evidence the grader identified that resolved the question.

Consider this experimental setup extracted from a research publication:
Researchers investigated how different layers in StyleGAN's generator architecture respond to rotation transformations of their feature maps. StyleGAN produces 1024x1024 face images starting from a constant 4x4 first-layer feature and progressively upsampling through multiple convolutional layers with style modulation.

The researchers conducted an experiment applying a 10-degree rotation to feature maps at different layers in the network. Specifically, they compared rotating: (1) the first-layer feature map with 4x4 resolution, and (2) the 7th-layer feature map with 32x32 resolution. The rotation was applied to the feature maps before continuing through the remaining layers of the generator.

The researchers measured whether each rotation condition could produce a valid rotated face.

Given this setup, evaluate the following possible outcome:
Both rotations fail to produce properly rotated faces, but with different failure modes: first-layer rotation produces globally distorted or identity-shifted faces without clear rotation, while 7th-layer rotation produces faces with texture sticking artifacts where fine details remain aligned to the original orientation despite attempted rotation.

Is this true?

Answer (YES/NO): NO